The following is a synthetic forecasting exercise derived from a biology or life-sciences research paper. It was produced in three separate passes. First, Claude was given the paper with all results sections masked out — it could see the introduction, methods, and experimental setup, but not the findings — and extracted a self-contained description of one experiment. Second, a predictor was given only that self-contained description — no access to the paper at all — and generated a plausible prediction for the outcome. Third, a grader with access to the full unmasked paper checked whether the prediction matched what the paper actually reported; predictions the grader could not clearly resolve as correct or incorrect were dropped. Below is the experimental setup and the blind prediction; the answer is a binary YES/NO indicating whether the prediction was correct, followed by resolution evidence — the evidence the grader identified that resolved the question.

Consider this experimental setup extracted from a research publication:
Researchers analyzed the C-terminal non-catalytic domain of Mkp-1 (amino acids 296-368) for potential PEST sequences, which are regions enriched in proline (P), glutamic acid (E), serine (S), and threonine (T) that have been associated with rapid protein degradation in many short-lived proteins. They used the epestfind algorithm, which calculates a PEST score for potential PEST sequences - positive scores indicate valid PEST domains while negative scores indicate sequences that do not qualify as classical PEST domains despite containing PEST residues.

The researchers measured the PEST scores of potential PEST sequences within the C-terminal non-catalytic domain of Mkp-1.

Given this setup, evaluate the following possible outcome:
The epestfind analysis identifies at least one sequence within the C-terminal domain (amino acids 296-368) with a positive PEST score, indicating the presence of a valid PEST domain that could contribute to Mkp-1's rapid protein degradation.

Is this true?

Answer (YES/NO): NO